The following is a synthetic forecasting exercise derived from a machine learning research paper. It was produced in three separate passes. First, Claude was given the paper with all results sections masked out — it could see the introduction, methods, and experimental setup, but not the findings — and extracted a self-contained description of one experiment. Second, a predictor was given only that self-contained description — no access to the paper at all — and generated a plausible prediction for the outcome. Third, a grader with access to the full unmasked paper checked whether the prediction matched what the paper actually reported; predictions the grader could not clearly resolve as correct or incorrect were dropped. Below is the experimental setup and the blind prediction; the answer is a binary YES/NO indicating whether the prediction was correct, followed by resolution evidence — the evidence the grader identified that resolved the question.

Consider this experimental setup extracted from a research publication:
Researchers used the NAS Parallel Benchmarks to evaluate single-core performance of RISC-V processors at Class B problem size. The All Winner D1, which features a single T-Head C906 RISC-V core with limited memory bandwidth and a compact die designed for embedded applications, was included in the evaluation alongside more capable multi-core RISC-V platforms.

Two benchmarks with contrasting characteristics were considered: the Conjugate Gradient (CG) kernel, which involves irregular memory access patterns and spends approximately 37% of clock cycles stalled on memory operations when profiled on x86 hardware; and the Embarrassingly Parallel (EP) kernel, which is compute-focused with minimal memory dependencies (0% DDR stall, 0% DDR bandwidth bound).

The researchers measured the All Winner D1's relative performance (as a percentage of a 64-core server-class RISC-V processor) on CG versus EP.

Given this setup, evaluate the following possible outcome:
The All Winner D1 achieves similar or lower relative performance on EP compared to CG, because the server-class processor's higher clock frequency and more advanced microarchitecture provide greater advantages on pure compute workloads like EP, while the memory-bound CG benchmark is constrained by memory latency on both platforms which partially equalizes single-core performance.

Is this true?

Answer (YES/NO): NO